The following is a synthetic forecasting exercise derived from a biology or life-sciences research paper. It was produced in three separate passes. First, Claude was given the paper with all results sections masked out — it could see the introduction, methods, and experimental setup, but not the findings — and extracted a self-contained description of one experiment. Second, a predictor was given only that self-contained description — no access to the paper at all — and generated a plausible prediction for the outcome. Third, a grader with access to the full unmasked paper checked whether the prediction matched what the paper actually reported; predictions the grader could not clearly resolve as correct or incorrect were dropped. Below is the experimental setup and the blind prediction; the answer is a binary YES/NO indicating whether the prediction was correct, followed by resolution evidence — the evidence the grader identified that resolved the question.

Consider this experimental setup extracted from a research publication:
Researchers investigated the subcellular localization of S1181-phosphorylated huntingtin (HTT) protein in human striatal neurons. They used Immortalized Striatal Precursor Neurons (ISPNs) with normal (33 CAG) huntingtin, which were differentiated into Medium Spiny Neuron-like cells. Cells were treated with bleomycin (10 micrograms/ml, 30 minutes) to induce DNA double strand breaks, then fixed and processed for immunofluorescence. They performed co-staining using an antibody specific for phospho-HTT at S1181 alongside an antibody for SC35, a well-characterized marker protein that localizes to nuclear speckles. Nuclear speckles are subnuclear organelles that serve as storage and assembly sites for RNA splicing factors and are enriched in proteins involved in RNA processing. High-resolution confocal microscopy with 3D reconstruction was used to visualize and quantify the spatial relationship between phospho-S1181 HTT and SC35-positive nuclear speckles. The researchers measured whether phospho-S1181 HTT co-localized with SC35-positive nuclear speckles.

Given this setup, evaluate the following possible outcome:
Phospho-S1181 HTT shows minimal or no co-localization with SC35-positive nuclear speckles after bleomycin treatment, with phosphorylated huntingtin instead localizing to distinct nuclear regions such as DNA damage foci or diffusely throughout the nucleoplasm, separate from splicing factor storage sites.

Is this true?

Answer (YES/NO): NO